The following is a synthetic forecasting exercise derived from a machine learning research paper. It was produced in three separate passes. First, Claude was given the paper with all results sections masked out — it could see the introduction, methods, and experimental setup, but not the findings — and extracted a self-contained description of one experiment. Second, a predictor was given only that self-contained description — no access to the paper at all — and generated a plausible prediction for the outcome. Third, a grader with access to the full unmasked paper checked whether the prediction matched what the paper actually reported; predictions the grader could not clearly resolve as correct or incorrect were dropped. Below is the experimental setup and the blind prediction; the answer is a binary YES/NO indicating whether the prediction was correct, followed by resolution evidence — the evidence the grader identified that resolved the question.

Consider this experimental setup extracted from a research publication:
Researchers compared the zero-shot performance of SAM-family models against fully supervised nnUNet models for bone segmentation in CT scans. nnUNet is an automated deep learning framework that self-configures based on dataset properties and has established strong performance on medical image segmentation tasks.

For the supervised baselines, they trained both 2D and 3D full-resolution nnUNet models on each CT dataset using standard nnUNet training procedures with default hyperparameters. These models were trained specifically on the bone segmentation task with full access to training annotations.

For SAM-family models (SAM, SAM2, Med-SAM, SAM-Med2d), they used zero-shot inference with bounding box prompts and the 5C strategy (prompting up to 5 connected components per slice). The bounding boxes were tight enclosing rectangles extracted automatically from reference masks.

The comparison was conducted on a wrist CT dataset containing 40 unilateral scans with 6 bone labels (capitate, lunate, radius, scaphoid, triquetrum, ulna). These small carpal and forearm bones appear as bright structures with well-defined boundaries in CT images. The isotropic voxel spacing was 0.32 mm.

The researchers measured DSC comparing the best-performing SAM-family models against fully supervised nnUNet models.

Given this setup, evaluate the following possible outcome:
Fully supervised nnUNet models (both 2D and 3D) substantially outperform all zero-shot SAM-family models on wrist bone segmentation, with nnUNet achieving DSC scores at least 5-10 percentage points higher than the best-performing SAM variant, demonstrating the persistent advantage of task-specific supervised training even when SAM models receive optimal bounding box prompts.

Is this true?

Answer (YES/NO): NO